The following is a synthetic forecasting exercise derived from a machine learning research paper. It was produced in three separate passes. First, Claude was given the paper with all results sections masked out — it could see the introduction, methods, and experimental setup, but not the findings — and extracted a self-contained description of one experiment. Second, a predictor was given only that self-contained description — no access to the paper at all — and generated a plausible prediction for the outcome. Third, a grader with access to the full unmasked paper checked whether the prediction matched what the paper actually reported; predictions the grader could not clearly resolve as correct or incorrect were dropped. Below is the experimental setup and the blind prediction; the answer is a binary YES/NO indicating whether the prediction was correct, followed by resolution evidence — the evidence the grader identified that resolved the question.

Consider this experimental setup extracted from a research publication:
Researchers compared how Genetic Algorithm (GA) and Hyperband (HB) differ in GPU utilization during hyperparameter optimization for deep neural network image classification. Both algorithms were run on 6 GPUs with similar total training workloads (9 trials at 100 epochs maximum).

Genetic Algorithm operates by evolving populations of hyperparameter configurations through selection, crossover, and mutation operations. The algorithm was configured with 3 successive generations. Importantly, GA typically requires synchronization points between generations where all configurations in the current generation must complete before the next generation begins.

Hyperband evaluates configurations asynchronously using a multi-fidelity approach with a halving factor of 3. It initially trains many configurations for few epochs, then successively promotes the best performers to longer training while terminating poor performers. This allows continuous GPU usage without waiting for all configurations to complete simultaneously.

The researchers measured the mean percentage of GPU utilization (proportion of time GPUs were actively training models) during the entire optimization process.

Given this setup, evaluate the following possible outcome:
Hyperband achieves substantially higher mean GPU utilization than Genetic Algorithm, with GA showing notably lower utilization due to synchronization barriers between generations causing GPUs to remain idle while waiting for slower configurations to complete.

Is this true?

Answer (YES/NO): YES